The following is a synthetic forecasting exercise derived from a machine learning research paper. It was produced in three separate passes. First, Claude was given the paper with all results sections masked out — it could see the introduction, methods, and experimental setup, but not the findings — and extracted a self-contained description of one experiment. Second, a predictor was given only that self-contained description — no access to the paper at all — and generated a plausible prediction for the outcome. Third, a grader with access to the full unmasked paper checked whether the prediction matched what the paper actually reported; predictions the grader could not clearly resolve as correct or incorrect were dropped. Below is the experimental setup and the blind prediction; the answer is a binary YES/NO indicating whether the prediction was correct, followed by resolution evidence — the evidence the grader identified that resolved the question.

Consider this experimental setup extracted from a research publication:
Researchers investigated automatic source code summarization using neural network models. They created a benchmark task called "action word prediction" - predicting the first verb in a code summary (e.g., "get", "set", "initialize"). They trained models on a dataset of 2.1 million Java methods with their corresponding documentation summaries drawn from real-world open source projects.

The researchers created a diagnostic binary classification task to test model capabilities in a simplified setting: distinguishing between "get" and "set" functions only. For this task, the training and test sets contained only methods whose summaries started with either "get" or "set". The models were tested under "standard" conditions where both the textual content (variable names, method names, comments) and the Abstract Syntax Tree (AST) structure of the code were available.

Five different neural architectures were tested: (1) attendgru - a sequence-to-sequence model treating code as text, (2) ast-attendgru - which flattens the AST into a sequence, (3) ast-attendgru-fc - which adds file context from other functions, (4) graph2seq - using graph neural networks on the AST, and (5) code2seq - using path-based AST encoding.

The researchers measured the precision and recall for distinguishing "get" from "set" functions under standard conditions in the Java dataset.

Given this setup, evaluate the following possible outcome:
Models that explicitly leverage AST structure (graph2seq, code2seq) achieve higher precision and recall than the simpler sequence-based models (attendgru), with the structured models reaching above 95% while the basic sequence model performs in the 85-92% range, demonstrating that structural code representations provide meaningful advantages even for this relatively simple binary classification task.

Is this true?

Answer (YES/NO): NO